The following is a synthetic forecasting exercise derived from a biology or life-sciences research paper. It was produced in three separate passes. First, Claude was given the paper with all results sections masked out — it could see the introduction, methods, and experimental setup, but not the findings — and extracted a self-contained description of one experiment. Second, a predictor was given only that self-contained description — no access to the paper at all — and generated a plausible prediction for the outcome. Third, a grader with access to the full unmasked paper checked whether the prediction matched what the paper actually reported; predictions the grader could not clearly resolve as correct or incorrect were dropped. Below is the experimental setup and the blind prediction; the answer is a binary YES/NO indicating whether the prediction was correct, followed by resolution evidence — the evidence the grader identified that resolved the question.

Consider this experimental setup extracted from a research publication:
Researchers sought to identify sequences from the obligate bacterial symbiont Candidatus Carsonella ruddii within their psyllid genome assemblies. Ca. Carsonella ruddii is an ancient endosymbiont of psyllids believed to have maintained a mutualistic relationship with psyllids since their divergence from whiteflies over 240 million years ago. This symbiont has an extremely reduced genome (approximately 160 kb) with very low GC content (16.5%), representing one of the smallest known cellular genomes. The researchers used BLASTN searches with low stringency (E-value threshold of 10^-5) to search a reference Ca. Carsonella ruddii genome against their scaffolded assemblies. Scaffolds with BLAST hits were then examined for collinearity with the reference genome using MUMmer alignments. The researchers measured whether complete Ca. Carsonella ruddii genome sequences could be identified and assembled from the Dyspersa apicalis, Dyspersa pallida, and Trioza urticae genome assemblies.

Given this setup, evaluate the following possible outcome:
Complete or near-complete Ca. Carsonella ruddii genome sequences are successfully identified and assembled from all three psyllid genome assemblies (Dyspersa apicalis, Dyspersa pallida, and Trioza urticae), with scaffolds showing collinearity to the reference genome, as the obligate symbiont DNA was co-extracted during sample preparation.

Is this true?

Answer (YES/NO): YES